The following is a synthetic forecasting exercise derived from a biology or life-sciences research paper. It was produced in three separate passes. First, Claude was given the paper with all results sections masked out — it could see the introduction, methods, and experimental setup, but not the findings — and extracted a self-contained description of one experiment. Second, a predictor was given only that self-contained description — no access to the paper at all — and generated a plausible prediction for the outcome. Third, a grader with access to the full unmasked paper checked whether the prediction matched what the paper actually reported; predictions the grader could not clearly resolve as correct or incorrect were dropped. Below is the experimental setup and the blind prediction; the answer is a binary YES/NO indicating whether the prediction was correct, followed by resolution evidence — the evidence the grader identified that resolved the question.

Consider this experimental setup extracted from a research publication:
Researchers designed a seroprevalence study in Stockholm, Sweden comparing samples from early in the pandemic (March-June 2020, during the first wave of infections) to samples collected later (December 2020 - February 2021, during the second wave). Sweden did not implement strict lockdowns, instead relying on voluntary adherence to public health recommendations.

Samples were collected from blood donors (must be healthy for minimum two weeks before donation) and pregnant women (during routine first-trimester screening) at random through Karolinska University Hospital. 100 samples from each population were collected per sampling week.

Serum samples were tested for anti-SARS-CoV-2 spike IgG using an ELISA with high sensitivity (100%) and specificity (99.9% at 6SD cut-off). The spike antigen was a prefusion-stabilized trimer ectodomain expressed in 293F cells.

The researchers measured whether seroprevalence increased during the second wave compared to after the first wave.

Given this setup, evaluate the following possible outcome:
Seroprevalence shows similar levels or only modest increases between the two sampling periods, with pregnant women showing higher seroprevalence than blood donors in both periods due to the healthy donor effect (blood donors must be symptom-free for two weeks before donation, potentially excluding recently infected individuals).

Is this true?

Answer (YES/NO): NO